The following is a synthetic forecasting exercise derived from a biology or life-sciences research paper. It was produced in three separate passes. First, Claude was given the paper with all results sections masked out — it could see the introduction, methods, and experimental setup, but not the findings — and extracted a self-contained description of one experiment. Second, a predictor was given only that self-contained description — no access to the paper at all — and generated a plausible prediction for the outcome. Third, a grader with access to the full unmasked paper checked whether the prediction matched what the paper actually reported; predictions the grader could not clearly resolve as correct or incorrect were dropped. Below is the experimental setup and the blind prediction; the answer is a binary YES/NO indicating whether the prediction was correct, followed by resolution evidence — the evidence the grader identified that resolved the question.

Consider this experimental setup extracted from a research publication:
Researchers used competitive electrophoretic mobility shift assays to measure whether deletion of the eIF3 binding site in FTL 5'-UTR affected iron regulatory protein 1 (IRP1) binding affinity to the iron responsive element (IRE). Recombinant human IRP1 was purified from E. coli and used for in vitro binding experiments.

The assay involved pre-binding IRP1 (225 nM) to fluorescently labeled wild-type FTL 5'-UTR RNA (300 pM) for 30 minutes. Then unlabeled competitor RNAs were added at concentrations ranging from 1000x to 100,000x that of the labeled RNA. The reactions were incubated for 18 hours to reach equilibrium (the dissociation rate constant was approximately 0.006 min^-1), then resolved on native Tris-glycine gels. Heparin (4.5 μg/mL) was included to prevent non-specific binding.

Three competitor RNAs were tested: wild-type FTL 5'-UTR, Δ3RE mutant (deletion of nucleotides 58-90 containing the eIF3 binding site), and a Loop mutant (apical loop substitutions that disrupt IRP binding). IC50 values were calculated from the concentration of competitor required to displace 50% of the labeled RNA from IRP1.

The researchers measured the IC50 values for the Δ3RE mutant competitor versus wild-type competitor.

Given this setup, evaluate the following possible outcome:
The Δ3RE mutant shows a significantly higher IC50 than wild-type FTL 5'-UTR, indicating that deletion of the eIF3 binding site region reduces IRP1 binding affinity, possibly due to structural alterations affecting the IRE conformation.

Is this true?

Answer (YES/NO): NO